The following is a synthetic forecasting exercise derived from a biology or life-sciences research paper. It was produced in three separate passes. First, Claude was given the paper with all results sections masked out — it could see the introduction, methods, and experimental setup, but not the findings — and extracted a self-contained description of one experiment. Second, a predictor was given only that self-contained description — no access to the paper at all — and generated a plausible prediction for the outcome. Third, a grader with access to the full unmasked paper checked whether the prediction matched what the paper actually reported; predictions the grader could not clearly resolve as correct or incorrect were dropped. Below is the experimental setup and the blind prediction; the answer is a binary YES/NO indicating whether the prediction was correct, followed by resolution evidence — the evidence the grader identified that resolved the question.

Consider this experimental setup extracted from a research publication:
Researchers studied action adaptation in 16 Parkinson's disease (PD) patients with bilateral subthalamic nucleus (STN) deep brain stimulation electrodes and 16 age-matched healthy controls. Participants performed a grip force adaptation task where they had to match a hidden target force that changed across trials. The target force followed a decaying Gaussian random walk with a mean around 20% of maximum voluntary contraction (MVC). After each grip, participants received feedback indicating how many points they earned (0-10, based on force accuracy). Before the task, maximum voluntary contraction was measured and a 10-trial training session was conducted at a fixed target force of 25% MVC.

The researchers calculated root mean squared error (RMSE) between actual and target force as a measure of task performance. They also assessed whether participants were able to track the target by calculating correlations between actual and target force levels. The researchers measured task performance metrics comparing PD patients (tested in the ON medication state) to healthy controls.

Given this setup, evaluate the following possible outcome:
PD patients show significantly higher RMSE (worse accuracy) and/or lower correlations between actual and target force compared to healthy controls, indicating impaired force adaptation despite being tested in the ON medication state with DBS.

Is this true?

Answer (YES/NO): NO